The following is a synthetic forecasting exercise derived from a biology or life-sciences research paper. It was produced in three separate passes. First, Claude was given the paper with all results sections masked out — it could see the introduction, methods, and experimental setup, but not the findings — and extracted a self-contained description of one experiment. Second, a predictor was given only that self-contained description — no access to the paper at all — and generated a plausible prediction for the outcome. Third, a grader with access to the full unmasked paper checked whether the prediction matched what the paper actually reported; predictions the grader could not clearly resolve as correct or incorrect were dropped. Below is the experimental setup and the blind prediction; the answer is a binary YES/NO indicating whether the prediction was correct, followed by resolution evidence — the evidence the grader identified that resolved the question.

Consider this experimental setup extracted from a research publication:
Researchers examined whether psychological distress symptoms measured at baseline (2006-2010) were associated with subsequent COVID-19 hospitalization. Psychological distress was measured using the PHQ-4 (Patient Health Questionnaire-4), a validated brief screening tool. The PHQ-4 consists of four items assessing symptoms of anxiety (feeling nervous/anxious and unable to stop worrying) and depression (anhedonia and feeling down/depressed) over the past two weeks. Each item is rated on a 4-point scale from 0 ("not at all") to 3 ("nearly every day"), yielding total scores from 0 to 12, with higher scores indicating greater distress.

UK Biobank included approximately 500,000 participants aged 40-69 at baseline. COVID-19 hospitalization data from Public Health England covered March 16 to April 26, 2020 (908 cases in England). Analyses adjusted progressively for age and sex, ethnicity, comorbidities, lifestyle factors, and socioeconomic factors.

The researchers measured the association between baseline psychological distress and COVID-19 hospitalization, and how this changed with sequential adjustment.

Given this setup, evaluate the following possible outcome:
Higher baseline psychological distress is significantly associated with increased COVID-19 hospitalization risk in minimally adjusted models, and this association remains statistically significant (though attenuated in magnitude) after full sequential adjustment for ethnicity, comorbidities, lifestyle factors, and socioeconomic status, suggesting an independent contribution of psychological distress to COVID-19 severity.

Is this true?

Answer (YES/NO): NO